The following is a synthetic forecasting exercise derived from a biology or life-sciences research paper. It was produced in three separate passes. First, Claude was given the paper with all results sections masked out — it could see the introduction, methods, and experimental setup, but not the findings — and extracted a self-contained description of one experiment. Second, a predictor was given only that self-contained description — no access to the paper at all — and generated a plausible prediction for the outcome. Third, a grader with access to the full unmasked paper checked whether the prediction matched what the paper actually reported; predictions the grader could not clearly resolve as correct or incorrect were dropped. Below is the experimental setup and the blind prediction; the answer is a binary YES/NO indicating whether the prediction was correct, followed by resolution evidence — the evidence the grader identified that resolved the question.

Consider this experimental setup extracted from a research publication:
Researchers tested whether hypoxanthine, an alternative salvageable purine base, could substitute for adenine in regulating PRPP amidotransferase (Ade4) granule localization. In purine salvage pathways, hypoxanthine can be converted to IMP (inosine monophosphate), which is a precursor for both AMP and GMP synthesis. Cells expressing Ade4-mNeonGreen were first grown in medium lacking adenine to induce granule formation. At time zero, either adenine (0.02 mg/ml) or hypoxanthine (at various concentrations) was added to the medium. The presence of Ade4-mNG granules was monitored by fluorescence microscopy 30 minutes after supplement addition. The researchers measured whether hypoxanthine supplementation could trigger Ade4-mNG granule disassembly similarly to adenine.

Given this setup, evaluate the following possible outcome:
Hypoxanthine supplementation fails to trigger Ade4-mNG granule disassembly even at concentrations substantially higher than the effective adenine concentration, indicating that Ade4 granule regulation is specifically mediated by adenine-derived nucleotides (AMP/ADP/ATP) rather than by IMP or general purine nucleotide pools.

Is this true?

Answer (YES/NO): NO